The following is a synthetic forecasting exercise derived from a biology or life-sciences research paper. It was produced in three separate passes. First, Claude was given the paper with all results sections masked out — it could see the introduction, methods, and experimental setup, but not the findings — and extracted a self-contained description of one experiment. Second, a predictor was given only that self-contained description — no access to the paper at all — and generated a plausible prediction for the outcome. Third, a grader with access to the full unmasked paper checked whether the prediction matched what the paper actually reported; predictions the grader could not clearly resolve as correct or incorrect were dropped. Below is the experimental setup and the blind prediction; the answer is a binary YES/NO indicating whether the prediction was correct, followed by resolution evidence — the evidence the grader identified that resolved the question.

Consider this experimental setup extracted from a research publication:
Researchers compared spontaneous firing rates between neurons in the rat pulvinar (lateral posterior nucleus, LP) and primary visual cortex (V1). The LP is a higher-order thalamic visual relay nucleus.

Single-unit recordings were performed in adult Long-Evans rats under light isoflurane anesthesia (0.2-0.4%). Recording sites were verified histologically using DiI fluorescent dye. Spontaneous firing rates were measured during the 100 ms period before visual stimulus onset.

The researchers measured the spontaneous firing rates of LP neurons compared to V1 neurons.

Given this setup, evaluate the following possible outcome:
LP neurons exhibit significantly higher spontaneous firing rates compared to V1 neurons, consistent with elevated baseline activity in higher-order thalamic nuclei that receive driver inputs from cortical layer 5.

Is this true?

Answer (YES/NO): YES